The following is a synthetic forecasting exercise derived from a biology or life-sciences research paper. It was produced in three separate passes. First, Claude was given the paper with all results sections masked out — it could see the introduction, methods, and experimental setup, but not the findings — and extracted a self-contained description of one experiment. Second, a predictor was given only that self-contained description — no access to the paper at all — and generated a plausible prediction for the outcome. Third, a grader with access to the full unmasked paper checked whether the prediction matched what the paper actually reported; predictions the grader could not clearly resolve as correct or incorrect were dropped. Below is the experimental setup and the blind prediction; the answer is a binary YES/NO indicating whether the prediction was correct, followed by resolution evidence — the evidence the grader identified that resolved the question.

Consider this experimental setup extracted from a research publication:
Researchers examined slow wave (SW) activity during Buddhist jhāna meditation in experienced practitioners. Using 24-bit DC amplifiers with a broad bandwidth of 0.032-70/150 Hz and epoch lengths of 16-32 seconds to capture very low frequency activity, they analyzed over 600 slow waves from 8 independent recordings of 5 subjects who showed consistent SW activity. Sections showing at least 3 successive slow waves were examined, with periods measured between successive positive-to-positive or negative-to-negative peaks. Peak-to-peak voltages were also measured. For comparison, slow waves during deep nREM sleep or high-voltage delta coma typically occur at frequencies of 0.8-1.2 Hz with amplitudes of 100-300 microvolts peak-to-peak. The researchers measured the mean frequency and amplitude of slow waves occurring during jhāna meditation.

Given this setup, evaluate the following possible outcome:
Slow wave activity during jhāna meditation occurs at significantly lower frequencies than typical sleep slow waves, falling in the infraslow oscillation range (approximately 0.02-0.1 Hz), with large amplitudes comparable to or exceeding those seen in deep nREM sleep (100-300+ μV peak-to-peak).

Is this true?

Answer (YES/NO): NO